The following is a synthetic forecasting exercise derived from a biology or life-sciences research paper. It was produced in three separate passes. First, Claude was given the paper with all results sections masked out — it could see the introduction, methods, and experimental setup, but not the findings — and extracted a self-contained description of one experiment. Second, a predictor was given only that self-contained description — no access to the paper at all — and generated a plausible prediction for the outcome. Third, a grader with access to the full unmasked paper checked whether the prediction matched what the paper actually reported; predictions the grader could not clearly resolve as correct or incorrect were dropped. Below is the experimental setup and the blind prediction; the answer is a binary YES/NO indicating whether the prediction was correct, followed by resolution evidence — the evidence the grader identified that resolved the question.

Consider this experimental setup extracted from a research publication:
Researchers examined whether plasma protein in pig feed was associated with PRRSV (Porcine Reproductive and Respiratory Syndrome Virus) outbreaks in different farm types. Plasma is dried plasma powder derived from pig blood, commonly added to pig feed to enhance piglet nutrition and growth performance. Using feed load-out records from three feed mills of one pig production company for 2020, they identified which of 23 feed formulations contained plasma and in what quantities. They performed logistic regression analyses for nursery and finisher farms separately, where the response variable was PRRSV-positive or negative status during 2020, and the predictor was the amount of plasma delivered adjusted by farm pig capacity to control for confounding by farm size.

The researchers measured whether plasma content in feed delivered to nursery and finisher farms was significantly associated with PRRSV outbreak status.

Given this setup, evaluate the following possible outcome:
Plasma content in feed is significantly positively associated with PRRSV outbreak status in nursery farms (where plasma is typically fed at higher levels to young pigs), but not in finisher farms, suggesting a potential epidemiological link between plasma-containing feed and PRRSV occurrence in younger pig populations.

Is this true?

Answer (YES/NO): NO